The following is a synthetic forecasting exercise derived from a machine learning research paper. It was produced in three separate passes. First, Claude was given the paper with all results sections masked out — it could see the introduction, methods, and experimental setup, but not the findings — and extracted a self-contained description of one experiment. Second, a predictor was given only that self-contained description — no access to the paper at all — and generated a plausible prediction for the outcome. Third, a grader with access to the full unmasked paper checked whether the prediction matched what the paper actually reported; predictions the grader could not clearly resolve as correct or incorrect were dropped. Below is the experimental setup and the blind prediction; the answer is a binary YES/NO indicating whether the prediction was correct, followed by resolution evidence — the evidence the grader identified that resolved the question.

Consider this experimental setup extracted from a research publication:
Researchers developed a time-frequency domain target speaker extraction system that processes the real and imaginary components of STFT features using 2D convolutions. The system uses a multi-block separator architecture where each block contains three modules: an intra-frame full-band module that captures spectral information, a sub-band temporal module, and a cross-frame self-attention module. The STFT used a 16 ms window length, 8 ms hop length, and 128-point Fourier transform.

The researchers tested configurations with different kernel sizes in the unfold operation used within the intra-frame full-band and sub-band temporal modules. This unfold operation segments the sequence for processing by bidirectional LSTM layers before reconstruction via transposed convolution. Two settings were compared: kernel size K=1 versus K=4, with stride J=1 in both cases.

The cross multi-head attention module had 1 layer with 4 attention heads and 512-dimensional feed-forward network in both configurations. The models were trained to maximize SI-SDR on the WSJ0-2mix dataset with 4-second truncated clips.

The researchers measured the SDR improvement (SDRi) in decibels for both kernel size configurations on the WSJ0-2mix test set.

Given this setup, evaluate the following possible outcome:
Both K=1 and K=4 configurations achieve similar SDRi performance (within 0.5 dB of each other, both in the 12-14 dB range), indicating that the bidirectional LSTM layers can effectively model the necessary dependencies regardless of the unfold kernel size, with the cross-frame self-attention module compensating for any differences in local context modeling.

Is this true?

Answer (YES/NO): NO